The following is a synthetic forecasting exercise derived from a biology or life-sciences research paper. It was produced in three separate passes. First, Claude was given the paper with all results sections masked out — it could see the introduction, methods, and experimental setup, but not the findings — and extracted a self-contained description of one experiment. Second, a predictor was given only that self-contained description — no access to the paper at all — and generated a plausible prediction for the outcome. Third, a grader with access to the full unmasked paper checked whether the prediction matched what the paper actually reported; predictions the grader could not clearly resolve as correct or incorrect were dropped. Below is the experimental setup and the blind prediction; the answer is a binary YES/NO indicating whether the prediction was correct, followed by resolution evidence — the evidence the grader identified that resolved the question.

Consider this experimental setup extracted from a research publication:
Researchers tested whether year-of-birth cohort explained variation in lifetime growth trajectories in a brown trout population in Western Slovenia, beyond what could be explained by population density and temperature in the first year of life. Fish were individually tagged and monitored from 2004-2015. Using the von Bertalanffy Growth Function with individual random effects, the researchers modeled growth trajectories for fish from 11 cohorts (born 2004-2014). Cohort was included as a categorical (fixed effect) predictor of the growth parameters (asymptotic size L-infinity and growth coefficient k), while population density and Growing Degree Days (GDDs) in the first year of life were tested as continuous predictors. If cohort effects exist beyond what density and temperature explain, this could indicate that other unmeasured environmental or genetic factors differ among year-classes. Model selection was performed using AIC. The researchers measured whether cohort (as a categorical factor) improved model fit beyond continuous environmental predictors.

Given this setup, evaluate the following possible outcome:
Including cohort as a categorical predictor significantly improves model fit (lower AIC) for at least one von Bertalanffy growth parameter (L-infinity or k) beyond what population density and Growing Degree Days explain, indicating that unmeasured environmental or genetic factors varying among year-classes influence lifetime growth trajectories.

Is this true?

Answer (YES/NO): YES